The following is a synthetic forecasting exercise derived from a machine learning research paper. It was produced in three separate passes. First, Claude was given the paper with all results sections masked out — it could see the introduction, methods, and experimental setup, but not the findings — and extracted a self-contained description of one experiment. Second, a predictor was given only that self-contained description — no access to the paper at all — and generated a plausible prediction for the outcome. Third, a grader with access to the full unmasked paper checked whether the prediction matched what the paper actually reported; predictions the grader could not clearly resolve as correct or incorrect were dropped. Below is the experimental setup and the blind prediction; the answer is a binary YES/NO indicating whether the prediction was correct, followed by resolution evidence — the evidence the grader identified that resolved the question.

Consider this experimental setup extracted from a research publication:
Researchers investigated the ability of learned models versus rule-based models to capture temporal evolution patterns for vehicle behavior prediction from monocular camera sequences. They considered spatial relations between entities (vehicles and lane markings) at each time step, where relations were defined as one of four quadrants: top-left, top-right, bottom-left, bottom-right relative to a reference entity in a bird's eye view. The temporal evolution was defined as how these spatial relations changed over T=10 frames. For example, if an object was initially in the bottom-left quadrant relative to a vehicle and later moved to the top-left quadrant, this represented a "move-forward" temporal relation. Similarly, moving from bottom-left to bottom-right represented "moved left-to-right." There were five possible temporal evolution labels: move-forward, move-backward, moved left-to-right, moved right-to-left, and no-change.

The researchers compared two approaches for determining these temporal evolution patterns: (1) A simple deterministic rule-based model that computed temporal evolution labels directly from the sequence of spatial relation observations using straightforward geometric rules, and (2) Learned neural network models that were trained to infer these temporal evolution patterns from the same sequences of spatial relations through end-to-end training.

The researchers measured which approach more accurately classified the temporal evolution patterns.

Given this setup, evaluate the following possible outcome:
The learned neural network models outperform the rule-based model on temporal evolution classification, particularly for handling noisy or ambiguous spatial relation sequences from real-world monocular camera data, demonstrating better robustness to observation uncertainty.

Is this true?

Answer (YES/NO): NO